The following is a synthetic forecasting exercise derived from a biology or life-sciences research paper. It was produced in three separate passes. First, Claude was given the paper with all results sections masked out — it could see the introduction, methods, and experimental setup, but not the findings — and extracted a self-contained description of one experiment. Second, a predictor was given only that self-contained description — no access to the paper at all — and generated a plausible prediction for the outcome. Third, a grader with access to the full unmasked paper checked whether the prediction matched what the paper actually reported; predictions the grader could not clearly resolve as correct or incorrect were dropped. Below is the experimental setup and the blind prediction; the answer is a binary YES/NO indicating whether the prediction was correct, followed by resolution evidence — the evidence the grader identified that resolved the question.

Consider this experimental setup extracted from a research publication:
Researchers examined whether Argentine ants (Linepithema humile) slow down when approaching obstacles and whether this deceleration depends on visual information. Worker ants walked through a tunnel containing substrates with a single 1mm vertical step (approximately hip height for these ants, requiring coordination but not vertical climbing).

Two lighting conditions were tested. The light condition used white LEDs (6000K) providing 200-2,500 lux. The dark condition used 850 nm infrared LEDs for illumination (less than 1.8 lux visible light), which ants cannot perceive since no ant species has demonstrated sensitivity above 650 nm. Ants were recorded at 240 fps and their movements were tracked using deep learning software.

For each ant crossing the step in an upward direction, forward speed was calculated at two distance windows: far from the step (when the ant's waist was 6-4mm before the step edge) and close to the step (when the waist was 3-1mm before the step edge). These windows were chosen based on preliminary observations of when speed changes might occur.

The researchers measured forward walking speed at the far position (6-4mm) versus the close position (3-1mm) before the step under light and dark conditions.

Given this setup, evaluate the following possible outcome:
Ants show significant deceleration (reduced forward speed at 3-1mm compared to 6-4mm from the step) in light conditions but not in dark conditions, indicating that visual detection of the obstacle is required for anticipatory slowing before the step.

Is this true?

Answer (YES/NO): NO